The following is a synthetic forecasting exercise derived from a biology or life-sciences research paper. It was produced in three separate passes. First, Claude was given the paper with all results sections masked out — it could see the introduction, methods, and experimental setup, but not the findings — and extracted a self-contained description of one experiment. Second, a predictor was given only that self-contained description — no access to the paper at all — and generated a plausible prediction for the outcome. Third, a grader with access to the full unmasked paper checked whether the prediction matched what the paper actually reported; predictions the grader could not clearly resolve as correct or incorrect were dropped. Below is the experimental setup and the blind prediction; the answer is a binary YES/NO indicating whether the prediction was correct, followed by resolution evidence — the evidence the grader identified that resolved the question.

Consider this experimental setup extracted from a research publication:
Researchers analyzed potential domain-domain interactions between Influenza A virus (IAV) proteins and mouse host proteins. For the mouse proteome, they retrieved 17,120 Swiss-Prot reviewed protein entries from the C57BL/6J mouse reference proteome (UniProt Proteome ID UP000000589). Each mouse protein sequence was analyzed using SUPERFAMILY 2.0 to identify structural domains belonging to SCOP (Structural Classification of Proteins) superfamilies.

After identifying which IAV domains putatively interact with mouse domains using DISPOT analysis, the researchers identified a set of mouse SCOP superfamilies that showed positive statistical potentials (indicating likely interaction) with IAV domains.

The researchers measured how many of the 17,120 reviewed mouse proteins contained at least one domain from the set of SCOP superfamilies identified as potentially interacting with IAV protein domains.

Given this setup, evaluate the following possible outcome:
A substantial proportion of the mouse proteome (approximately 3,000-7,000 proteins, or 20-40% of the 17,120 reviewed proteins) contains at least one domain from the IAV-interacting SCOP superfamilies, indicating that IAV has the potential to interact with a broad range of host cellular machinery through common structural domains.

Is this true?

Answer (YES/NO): NO